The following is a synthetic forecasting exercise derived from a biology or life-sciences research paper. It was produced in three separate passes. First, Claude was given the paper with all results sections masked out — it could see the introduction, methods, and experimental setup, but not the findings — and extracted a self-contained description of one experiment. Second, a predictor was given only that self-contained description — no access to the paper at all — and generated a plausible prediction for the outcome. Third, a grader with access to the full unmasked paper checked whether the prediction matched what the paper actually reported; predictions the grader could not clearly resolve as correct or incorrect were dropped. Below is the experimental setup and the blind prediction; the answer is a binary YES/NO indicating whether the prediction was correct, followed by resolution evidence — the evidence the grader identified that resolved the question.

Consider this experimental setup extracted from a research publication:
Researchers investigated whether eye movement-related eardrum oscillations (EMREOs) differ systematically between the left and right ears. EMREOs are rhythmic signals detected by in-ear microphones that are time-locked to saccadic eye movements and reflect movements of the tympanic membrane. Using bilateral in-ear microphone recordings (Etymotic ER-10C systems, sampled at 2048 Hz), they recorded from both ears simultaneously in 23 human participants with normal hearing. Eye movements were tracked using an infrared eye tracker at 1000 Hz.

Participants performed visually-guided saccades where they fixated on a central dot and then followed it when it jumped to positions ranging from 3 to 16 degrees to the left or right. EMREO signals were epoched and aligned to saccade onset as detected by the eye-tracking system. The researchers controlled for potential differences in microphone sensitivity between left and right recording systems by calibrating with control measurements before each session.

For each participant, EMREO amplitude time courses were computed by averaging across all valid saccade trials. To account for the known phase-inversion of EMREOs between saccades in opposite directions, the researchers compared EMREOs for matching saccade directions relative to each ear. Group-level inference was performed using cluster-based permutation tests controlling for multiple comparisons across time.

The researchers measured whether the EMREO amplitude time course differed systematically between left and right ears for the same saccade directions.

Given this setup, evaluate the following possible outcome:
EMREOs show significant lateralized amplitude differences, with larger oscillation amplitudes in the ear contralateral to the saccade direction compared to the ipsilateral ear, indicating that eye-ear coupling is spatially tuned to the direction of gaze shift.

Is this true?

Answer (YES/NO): NO